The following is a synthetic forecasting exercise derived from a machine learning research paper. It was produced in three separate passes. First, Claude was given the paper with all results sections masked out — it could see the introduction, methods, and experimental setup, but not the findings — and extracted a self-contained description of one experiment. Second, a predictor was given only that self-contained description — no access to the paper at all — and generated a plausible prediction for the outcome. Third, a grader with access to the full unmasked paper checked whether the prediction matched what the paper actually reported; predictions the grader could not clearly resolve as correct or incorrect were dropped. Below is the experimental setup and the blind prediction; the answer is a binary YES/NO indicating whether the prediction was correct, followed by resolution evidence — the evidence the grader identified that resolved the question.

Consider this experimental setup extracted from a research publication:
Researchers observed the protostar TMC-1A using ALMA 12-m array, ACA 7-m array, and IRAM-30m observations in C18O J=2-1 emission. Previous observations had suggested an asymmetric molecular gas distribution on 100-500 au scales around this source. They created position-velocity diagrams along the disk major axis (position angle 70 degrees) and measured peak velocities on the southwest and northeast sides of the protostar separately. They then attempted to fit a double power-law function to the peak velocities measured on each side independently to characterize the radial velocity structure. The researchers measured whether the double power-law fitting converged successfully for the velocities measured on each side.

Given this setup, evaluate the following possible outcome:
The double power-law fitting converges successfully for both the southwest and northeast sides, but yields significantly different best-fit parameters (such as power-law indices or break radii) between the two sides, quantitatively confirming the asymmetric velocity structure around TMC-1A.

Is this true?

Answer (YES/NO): NO